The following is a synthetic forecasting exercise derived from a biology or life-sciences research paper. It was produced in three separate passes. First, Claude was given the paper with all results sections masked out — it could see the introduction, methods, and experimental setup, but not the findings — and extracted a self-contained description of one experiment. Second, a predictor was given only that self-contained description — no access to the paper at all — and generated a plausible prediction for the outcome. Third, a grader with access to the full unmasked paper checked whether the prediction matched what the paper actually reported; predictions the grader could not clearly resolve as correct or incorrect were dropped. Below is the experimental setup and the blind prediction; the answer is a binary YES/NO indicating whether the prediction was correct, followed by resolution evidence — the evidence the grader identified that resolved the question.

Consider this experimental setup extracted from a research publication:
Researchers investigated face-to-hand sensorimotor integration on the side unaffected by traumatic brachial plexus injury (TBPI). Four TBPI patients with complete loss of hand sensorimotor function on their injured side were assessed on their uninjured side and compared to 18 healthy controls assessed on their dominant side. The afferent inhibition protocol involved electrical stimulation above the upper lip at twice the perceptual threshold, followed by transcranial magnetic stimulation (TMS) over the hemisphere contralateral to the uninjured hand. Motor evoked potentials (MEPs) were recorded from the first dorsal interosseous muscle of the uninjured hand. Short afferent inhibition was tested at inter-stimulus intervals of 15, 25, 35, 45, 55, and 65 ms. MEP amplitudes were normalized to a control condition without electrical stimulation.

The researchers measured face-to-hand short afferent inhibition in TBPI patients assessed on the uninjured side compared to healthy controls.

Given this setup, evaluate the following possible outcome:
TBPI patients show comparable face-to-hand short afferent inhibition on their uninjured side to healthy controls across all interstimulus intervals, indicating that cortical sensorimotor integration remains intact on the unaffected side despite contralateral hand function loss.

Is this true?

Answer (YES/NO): NO